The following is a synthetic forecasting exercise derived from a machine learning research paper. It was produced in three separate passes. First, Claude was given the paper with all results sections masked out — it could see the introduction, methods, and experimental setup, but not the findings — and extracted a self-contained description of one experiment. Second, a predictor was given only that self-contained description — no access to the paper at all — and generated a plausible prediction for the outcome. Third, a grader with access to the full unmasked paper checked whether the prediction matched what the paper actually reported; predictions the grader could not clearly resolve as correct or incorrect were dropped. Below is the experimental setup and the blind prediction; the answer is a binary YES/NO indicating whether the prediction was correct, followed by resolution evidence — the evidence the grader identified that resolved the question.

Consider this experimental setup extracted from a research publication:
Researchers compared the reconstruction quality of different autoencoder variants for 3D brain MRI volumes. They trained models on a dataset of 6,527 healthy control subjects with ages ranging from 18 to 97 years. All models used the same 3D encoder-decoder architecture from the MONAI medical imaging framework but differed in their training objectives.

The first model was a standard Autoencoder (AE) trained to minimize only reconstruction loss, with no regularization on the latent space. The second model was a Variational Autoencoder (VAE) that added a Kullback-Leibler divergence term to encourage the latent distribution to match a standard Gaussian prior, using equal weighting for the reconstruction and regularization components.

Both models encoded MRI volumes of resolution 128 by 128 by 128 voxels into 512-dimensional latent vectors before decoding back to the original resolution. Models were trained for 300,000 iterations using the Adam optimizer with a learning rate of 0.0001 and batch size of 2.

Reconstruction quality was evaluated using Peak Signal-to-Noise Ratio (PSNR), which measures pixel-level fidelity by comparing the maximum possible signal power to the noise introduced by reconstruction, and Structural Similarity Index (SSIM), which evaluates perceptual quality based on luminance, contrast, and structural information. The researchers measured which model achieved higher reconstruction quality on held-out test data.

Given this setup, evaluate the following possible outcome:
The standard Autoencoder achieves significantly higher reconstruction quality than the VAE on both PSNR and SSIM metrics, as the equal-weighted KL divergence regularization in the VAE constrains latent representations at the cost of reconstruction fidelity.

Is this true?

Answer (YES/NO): YES